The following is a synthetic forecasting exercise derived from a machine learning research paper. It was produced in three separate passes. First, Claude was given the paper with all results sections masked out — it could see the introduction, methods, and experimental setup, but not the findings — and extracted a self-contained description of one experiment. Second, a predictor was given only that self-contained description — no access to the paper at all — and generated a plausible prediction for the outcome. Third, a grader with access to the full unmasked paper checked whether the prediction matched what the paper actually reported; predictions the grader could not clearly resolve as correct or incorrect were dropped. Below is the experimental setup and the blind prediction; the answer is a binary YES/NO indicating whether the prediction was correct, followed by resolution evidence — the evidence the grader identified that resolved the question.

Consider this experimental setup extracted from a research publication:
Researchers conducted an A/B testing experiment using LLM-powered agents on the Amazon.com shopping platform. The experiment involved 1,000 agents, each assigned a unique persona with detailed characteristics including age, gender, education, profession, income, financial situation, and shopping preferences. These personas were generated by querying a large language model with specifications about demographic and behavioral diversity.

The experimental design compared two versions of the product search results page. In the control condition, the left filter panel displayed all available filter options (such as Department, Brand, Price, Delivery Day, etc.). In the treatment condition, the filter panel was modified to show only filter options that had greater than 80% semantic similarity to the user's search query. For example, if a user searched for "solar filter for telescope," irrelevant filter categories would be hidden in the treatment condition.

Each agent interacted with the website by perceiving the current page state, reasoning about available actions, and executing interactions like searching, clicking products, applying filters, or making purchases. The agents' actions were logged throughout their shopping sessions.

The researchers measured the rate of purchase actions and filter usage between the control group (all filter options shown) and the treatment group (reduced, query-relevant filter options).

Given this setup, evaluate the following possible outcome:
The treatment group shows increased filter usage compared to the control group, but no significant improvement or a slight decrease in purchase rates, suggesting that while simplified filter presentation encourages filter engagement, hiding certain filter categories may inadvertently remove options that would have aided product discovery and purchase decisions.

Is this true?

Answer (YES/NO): NO